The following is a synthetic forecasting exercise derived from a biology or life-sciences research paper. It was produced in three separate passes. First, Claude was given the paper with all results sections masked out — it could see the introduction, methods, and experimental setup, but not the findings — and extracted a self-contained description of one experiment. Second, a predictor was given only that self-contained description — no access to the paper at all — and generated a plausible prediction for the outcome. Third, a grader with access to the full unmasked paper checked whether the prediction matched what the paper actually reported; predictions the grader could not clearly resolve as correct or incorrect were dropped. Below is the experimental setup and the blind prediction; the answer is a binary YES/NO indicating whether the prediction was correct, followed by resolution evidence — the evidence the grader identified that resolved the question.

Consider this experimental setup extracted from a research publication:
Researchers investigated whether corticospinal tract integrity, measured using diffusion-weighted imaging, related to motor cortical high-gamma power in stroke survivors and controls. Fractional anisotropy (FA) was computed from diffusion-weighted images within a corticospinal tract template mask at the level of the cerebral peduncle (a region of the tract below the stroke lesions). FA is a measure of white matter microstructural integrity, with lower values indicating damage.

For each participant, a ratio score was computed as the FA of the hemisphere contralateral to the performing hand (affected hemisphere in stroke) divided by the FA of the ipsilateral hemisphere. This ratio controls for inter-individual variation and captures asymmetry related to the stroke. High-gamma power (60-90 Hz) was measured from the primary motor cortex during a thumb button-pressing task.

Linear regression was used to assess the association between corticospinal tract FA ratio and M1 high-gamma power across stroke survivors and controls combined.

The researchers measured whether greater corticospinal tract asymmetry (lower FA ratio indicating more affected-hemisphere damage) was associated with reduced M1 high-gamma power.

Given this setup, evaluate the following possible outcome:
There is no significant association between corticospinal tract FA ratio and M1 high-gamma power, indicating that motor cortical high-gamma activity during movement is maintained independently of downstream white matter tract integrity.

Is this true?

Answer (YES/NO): YES